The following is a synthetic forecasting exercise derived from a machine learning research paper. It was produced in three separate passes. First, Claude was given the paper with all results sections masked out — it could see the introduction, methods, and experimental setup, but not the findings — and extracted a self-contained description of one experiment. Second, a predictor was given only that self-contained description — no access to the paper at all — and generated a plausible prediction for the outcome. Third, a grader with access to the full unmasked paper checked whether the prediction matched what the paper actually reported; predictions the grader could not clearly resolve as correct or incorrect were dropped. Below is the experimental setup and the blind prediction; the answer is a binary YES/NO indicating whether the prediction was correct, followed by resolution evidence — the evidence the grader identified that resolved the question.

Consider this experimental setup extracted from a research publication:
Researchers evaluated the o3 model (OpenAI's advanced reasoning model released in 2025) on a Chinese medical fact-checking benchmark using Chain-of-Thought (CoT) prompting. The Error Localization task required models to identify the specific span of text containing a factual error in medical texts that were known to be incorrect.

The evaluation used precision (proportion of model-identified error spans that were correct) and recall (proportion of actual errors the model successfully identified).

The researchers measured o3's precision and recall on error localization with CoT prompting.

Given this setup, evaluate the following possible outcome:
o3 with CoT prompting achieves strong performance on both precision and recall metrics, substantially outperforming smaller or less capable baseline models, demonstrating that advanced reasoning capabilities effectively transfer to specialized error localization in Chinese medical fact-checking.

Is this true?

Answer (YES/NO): NO